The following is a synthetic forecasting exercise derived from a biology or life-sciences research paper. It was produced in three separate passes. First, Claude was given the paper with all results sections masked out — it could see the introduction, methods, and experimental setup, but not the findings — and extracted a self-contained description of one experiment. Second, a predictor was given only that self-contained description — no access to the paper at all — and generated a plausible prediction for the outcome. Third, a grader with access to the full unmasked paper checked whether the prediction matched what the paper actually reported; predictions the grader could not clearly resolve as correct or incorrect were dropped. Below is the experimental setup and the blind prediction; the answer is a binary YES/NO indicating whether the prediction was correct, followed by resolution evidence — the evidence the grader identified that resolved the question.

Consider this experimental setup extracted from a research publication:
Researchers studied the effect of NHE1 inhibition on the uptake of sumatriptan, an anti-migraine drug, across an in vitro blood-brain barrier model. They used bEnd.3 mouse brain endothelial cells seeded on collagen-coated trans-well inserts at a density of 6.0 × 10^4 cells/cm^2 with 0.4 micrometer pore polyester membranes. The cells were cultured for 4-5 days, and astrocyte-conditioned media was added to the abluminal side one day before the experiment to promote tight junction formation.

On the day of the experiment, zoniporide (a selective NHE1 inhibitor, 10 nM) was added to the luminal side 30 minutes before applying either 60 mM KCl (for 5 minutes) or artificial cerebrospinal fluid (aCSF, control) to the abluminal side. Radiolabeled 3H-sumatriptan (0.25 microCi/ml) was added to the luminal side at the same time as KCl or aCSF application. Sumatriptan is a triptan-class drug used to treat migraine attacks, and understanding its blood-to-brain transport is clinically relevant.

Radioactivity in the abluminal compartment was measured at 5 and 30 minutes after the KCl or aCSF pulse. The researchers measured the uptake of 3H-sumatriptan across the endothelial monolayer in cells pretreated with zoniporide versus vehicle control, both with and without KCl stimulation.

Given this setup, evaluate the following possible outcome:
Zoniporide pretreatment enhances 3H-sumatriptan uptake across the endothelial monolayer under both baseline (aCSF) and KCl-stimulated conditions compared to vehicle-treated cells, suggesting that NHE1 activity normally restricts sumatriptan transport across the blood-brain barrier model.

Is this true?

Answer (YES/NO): NO